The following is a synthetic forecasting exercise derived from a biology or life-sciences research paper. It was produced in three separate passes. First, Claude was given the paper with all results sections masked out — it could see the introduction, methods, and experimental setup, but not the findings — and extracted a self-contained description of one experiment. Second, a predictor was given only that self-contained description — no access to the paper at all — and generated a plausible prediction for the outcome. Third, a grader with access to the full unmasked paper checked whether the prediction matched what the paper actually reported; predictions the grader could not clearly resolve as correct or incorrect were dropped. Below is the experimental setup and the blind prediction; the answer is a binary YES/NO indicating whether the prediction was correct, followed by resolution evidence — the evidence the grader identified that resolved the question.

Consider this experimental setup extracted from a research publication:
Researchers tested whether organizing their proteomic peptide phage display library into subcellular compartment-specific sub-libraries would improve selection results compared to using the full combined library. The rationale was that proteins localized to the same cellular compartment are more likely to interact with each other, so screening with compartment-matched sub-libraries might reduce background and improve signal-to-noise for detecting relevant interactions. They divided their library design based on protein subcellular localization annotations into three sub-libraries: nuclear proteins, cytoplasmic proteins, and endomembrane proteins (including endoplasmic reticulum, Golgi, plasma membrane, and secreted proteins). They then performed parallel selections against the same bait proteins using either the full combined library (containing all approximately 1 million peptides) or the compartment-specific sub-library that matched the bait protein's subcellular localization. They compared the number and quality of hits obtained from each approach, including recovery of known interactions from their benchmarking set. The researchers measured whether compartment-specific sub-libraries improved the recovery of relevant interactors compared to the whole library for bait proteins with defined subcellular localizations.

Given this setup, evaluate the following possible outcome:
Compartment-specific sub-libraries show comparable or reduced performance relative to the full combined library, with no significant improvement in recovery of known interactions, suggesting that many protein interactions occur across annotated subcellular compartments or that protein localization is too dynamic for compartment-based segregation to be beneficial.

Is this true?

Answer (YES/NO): YES